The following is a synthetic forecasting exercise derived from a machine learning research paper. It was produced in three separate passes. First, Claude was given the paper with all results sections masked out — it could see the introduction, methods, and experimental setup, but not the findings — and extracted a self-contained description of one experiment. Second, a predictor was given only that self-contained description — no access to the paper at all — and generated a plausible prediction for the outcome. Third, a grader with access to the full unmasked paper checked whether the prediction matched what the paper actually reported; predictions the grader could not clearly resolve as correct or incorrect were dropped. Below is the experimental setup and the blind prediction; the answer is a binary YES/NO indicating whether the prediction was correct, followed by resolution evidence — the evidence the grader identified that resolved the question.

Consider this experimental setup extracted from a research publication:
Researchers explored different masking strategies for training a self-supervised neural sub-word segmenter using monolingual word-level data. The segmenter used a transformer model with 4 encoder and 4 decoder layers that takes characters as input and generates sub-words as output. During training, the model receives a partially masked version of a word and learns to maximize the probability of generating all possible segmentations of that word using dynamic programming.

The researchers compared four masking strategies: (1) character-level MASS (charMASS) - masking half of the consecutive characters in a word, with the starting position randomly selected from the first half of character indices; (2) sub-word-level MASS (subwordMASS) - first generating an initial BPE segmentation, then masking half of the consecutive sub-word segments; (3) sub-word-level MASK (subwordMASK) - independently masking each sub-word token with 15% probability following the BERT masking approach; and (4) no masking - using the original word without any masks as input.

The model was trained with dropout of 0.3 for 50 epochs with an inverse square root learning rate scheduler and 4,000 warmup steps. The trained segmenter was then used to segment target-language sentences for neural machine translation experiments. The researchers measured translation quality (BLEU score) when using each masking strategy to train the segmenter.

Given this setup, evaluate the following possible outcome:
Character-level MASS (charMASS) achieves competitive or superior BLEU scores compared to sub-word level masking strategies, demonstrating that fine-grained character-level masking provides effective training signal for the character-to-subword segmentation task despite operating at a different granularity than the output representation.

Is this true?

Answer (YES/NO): YES